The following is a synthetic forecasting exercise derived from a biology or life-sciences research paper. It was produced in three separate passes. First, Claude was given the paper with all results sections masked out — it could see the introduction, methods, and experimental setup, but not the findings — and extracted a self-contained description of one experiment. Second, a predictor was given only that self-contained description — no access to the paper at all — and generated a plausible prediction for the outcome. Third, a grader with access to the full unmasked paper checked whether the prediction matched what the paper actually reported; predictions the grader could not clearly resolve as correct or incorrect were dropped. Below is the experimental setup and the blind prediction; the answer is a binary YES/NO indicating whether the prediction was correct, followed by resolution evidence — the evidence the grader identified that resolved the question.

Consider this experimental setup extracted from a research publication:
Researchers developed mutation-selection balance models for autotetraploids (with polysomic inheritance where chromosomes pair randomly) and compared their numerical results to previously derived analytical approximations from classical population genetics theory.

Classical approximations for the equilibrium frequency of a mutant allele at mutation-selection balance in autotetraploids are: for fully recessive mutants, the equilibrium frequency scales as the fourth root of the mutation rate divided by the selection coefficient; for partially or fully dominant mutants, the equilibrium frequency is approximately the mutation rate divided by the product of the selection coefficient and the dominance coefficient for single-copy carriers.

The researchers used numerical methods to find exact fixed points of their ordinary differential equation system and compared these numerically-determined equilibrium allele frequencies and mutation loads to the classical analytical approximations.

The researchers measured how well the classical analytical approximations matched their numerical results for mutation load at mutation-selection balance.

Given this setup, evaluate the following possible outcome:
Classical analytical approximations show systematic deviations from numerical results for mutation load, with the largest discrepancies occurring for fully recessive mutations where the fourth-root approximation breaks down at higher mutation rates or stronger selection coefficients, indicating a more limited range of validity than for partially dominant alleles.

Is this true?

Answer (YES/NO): NO